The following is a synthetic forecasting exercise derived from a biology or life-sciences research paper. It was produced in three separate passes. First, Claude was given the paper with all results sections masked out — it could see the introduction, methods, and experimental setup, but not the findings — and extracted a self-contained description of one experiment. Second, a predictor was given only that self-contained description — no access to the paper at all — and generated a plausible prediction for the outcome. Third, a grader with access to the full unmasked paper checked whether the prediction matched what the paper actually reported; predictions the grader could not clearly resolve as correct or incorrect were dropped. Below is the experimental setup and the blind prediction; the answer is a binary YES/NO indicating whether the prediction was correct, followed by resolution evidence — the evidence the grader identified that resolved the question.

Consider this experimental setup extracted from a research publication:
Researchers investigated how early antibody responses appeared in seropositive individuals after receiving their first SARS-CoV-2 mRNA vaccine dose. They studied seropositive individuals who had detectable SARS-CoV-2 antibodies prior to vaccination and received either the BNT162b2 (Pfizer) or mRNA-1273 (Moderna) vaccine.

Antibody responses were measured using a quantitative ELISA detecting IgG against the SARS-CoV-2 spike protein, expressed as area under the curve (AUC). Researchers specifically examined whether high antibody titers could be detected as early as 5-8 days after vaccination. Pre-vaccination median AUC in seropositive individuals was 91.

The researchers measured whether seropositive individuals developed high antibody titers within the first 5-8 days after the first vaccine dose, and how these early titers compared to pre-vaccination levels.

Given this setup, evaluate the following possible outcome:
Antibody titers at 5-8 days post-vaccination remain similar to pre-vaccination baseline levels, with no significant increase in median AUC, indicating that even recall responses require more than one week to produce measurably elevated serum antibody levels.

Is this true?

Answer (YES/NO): NO